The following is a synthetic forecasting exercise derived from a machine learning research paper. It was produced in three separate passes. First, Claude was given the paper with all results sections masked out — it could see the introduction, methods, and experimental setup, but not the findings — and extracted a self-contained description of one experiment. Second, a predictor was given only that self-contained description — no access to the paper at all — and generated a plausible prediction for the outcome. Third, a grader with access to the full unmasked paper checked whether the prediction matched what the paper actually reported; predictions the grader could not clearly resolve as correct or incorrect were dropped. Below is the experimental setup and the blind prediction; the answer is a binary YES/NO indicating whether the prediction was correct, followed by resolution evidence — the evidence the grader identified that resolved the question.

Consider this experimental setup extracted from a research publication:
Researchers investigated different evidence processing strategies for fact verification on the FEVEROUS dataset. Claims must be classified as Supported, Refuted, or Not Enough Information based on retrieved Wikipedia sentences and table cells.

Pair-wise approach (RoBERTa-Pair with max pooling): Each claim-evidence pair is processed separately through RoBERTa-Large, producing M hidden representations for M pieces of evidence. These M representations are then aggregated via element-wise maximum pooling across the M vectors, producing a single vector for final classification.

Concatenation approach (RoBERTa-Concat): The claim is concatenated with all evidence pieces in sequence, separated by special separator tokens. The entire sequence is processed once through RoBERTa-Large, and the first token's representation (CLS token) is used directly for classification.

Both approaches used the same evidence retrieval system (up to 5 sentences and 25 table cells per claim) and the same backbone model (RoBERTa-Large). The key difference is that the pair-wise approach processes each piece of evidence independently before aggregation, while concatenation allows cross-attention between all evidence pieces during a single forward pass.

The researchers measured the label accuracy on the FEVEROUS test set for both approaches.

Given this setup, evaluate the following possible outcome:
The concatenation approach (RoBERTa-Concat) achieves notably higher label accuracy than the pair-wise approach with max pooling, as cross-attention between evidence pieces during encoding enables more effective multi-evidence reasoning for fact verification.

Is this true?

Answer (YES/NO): NO